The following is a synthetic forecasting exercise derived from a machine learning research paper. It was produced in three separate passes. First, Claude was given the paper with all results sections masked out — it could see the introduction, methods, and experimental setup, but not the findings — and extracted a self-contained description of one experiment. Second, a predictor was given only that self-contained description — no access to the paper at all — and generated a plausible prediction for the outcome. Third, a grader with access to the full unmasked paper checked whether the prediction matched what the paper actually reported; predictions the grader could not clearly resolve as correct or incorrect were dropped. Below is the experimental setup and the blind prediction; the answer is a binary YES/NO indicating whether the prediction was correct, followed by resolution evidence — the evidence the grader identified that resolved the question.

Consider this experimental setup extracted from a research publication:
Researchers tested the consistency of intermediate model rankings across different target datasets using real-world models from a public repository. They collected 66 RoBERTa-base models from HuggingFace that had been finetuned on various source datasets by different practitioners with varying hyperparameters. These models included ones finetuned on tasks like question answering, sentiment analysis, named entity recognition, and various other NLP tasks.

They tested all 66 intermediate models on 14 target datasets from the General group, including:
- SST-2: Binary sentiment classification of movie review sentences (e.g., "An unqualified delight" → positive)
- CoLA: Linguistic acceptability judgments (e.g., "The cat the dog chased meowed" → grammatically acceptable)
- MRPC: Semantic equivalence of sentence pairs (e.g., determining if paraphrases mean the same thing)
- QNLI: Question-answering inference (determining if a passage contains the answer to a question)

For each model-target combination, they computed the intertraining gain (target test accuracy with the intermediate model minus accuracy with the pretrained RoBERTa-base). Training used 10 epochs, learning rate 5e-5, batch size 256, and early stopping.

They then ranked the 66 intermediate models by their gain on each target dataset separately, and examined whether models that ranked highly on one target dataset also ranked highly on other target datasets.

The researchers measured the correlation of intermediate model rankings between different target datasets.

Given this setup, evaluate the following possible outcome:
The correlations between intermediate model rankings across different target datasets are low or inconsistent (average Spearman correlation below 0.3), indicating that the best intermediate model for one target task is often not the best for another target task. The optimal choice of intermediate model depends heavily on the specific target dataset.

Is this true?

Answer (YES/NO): NO